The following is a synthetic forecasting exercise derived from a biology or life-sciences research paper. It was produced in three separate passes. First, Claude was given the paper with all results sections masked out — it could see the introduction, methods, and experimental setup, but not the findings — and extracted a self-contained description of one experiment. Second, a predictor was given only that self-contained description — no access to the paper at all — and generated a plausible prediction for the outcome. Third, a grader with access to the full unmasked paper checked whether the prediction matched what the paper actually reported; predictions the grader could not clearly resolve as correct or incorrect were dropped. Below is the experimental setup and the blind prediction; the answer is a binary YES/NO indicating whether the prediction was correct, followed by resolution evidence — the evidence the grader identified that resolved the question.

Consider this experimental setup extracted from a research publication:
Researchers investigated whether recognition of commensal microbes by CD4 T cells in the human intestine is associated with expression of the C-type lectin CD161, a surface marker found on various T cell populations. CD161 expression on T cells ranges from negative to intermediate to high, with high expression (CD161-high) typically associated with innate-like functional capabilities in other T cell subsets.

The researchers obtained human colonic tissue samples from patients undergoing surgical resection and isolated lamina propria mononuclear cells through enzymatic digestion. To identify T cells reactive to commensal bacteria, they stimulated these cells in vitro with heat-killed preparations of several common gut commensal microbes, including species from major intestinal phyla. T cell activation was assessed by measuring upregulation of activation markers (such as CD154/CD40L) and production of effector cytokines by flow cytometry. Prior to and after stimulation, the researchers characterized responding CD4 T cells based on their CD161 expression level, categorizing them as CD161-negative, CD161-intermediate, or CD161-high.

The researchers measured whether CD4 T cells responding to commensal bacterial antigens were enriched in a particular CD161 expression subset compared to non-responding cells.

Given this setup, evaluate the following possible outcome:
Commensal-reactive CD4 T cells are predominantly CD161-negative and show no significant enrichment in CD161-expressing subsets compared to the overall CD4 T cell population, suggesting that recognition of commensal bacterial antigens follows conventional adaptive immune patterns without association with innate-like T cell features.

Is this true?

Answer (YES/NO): NO